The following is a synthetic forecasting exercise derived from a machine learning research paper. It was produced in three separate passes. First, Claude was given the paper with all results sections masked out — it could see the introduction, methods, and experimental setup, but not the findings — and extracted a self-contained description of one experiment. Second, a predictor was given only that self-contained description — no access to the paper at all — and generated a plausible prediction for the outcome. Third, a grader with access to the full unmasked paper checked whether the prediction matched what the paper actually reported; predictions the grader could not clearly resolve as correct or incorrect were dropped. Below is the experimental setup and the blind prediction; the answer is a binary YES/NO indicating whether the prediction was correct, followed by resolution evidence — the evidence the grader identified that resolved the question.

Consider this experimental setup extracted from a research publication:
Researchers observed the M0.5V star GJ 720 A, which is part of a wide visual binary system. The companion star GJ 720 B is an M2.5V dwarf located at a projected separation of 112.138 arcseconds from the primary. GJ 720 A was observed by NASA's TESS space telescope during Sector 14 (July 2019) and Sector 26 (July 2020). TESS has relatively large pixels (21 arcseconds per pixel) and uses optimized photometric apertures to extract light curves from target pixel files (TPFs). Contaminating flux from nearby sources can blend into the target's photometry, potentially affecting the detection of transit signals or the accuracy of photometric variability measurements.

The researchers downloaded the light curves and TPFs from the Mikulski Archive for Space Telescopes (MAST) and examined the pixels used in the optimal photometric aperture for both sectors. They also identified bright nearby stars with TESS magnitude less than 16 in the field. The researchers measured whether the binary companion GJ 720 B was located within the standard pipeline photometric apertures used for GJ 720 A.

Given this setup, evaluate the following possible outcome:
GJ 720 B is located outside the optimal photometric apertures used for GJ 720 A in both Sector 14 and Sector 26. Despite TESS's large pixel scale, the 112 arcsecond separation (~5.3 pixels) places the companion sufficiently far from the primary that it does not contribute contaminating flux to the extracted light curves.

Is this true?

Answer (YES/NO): YES